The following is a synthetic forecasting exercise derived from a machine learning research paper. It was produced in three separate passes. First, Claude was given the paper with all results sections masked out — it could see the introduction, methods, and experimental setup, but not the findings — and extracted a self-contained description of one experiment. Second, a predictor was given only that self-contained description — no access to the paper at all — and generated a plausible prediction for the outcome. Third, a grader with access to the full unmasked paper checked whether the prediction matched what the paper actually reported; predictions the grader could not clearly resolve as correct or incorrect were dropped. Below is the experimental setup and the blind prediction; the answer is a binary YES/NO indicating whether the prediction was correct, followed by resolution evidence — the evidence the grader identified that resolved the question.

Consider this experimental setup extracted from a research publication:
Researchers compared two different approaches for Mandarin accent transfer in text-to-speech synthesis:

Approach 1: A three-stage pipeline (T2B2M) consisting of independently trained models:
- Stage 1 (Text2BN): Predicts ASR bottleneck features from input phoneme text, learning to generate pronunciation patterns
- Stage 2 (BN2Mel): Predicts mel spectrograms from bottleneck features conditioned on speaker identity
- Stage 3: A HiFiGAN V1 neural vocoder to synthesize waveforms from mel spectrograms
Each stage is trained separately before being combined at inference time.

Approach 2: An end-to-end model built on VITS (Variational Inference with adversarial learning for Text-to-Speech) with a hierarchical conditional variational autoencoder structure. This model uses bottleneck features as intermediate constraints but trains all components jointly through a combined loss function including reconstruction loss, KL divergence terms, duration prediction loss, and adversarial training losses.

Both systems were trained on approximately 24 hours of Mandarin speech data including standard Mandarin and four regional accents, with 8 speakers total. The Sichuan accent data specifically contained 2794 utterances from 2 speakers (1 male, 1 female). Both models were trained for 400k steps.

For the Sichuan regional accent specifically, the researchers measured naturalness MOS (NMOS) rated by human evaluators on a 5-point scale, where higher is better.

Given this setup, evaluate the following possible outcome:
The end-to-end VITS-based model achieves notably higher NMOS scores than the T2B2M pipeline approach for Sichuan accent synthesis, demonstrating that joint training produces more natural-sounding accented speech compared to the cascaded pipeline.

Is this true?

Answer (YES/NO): NO